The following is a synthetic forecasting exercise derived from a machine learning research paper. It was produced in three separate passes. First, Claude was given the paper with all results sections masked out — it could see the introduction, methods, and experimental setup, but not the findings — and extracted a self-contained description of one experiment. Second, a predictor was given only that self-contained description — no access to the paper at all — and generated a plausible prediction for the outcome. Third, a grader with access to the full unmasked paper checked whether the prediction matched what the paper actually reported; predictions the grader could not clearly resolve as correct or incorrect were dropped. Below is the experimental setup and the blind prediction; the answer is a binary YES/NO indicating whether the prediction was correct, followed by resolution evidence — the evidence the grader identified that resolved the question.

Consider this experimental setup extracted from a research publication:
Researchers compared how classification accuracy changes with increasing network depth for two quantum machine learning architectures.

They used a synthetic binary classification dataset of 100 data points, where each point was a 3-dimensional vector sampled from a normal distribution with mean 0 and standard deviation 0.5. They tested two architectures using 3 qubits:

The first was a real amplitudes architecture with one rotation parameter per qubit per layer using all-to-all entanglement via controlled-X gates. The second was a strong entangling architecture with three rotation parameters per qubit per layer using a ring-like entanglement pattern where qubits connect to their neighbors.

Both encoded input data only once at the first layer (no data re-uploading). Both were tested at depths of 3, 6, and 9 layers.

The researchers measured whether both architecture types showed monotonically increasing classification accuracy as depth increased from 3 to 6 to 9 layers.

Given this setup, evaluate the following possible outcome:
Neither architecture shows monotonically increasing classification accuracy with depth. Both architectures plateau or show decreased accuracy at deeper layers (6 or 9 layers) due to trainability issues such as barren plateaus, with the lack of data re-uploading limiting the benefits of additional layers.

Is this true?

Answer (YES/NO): NO